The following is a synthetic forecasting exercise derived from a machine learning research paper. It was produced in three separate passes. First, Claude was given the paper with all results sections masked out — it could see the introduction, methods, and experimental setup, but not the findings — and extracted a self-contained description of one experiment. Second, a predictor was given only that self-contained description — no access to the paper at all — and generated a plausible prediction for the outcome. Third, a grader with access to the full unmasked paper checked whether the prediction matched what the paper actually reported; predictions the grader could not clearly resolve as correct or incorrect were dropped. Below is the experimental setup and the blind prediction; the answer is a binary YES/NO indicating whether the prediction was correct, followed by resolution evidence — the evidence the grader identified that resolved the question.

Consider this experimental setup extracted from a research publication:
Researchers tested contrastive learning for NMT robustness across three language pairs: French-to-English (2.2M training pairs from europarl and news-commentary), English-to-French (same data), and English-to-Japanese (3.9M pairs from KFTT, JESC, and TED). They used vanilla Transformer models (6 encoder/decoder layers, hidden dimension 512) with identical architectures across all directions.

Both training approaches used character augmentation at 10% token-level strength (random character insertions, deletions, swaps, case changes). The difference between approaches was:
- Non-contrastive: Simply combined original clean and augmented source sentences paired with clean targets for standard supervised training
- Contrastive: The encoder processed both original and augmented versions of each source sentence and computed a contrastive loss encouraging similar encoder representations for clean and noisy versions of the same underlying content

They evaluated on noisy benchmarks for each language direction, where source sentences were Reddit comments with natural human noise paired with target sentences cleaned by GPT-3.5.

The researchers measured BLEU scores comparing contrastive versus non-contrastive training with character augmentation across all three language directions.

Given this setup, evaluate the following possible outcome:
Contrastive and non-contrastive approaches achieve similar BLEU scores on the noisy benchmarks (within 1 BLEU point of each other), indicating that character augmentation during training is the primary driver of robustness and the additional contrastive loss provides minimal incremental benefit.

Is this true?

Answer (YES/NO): YES